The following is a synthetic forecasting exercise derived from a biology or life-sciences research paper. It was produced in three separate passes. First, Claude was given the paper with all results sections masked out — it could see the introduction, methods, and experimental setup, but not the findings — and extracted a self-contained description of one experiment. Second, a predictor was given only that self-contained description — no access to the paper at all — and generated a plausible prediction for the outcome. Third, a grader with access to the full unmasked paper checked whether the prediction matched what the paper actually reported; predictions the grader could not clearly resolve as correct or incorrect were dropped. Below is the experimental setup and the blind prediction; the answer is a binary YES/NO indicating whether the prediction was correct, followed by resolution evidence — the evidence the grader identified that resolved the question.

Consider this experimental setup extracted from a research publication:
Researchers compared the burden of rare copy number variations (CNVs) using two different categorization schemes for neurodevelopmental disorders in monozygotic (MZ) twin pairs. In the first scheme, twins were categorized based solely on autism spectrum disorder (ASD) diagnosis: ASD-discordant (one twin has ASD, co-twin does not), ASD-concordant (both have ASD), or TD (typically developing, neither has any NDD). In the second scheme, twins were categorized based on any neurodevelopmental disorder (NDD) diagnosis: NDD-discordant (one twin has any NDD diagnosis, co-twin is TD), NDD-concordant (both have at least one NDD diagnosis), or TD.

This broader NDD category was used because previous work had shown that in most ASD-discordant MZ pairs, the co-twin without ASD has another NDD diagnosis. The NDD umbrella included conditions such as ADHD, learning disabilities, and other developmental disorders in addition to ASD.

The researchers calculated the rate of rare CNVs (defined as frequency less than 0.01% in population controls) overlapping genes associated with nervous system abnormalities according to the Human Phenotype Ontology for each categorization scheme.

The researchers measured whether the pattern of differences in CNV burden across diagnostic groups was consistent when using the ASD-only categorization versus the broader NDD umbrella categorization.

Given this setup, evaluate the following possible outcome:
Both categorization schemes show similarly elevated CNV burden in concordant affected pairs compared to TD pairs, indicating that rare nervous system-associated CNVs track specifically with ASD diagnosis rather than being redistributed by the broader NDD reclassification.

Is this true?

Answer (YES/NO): NO